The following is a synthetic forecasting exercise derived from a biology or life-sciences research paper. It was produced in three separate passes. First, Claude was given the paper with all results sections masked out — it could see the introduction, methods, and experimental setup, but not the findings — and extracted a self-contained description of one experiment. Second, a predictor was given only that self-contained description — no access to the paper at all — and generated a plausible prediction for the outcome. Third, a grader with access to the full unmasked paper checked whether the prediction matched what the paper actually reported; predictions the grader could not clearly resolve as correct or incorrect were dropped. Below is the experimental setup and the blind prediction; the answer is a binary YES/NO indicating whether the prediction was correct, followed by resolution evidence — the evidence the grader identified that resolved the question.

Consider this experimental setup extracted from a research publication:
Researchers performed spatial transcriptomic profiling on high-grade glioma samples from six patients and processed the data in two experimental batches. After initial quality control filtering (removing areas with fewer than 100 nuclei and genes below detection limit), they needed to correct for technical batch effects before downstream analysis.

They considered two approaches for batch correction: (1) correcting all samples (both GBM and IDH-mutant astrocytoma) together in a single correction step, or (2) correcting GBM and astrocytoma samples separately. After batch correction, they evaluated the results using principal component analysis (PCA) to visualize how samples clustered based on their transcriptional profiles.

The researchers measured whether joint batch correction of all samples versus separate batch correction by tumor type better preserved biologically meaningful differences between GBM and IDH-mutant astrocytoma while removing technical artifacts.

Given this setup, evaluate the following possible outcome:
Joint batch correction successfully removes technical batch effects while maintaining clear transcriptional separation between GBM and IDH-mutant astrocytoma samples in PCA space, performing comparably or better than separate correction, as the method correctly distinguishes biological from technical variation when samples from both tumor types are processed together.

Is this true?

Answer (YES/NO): NO